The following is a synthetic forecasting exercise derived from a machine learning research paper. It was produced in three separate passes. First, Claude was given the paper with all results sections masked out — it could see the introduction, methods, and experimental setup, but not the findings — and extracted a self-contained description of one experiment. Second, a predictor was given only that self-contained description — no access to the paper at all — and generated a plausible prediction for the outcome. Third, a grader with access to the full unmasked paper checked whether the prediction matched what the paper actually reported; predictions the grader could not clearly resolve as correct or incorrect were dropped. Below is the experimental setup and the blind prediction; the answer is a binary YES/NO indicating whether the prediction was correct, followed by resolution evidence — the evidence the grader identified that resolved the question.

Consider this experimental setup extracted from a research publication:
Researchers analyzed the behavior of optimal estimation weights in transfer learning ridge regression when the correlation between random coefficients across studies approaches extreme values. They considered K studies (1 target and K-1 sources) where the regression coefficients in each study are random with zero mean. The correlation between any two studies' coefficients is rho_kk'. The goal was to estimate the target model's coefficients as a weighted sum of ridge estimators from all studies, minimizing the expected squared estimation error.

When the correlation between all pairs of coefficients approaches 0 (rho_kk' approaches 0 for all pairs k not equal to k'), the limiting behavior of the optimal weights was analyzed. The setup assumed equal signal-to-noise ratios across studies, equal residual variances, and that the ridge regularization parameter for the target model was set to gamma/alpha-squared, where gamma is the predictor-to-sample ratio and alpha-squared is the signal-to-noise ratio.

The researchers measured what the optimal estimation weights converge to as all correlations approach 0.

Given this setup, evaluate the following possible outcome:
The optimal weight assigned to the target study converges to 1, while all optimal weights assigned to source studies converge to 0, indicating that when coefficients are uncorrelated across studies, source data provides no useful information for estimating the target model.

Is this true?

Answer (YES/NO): YES